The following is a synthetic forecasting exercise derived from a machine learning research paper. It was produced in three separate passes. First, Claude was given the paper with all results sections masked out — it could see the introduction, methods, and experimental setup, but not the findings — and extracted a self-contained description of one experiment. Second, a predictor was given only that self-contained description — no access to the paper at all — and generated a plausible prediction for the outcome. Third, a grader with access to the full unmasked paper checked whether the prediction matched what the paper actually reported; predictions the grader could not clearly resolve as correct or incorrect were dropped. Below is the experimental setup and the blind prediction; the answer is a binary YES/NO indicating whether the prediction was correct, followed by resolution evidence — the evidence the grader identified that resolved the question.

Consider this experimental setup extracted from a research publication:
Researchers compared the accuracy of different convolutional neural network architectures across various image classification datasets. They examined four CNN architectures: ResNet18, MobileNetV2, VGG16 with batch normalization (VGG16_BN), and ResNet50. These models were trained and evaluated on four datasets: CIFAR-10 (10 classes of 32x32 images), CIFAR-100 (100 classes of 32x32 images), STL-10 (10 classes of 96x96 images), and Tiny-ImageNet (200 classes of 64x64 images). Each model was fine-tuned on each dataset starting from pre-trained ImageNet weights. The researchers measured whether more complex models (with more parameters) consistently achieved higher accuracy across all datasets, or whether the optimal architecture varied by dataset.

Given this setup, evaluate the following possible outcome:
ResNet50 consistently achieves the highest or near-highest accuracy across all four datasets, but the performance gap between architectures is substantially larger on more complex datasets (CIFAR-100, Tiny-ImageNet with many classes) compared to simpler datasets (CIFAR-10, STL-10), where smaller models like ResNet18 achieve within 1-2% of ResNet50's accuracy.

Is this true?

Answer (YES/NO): NO